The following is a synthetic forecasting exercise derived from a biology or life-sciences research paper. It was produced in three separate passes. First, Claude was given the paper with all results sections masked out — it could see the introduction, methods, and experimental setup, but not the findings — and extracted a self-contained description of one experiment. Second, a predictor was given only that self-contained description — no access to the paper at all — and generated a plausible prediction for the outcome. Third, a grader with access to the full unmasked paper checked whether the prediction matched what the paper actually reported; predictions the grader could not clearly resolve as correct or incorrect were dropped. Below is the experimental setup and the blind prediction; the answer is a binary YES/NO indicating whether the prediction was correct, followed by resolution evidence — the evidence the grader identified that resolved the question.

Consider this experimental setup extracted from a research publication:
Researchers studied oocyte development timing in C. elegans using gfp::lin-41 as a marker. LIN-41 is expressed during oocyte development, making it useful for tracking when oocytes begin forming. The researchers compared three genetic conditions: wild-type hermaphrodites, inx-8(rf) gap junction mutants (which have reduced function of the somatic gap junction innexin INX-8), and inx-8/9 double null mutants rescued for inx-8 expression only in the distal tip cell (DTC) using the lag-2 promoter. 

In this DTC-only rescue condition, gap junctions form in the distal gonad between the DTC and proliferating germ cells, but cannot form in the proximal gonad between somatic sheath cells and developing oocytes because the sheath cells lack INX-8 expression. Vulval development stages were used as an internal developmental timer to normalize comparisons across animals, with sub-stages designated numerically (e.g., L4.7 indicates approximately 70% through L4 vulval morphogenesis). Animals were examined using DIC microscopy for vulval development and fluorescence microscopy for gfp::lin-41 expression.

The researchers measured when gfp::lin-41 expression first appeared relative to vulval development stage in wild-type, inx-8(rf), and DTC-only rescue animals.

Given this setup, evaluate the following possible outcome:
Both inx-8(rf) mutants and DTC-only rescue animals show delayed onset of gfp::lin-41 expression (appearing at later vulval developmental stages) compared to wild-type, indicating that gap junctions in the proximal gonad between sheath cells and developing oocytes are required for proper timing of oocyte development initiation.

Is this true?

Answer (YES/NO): YES